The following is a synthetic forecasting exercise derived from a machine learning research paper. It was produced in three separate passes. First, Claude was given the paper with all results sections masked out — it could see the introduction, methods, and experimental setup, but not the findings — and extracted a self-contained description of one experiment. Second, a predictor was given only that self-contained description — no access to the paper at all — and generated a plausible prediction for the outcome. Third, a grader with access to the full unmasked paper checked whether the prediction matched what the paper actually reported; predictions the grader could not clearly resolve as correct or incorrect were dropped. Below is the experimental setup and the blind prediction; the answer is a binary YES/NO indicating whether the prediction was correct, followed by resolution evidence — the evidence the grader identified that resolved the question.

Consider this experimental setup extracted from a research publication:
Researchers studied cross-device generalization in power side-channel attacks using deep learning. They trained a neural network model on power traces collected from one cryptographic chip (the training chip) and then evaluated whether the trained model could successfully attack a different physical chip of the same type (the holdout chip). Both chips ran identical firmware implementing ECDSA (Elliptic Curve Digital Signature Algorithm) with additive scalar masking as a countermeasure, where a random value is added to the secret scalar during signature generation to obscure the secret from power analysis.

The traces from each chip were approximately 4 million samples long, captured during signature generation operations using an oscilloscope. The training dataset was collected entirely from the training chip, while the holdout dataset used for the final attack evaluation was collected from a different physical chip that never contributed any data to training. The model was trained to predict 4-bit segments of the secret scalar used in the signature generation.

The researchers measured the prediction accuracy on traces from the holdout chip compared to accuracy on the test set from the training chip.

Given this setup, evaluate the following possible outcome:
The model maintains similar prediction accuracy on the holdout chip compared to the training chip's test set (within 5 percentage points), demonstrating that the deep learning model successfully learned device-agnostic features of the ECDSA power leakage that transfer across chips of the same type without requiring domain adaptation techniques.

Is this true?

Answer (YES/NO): NO